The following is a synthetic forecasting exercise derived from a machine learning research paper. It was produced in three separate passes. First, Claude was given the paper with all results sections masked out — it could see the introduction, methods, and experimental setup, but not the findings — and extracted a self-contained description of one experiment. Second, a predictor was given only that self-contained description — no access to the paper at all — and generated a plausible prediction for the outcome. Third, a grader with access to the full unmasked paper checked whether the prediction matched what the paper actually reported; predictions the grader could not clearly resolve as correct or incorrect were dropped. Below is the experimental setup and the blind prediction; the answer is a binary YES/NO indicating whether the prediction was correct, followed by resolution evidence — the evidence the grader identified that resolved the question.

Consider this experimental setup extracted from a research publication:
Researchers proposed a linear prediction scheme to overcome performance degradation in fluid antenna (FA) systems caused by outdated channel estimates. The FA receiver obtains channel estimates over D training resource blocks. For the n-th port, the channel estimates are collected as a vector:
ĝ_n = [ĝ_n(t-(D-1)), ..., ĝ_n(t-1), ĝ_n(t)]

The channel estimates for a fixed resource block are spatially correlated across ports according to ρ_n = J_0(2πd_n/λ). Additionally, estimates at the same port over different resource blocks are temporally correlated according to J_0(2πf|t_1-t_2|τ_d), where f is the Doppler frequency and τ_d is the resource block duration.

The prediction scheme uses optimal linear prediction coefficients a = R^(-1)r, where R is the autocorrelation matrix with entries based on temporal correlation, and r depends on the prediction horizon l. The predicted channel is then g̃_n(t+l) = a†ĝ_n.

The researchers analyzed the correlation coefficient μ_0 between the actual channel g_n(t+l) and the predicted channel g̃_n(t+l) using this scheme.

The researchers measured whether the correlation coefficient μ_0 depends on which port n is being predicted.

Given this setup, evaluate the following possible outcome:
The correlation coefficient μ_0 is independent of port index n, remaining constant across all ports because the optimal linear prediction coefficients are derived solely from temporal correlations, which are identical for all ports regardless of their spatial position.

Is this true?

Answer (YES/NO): YES